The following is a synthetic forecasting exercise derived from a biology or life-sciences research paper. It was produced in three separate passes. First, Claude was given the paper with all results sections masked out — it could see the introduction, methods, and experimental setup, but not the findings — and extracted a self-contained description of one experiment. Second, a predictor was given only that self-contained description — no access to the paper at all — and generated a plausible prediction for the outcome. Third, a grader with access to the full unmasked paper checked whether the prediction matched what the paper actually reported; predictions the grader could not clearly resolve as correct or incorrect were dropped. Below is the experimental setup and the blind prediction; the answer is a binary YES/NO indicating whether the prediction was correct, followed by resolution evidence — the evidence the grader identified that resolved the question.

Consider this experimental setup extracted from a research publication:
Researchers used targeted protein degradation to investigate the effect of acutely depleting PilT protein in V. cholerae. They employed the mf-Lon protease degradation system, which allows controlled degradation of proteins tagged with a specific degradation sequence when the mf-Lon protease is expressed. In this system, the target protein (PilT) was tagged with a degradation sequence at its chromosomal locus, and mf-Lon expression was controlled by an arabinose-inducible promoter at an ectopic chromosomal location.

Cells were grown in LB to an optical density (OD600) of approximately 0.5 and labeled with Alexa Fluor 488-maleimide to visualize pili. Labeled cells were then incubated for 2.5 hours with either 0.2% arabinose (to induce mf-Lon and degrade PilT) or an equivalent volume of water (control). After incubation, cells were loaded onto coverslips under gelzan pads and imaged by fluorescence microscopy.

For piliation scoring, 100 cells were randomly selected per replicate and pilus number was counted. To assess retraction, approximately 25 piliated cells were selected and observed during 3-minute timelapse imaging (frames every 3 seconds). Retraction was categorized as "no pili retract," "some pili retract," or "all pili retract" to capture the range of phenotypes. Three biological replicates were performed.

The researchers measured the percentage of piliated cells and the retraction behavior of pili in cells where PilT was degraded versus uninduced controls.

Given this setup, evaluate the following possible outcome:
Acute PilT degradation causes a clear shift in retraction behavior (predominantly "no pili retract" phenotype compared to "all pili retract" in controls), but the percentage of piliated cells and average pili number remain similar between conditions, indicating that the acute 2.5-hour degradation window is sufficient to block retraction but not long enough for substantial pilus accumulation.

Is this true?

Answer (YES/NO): NO